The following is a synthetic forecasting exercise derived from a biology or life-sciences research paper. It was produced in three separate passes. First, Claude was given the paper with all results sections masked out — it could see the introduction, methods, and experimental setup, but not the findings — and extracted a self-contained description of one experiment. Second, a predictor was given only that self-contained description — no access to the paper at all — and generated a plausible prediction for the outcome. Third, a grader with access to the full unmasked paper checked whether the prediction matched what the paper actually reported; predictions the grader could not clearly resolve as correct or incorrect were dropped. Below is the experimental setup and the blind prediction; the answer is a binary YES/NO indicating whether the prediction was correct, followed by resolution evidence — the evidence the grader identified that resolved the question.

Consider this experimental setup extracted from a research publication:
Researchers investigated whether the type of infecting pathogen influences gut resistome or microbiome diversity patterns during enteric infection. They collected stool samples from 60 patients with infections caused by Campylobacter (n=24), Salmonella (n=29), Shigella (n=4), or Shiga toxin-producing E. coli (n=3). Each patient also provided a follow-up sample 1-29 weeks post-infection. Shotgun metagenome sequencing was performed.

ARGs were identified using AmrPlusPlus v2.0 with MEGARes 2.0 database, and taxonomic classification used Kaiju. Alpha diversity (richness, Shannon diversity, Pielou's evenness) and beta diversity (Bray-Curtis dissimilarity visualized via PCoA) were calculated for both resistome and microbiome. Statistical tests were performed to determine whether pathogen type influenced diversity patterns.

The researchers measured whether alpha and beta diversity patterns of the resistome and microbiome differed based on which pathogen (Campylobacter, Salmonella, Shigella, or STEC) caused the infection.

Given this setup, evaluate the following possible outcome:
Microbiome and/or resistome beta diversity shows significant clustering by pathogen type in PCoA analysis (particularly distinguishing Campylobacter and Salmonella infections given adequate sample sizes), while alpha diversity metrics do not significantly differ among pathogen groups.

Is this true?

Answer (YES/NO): NO